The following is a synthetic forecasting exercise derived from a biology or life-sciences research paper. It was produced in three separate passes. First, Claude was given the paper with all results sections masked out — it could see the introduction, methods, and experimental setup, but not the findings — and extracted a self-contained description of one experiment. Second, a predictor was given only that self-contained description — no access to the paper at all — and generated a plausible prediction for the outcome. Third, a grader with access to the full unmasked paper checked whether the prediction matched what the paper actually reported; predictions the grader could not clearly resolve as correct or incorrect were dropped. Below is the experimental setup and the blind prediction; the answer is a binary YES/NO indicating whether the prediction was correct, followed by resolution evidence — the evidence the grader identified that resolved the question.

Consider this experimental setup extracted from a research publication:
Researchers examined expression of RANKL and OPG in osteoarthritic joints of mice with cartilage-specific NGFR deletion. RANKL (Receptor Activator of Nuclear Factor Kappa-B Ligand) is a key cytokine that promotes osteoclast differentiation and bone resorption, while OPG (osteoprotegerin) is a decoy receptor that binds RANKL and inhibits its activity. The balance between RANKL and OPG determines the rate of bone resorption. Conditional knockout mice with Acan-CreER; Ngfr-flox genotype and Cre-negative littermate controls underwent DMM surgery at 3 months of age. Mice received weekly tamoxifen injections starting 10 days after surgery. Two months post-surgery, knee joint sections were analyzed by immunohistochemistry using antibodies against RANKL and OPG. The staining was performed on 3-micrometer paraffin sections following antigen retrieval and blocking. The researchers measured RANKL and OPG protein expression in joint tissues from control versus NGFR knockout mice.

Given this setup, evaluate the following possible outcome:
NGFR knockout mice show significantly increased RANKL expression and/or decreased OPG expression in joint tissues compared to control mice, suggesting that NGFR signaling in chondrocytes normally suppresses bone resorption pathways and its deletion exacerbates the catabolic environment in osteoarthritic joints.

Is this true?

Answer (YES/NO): YES